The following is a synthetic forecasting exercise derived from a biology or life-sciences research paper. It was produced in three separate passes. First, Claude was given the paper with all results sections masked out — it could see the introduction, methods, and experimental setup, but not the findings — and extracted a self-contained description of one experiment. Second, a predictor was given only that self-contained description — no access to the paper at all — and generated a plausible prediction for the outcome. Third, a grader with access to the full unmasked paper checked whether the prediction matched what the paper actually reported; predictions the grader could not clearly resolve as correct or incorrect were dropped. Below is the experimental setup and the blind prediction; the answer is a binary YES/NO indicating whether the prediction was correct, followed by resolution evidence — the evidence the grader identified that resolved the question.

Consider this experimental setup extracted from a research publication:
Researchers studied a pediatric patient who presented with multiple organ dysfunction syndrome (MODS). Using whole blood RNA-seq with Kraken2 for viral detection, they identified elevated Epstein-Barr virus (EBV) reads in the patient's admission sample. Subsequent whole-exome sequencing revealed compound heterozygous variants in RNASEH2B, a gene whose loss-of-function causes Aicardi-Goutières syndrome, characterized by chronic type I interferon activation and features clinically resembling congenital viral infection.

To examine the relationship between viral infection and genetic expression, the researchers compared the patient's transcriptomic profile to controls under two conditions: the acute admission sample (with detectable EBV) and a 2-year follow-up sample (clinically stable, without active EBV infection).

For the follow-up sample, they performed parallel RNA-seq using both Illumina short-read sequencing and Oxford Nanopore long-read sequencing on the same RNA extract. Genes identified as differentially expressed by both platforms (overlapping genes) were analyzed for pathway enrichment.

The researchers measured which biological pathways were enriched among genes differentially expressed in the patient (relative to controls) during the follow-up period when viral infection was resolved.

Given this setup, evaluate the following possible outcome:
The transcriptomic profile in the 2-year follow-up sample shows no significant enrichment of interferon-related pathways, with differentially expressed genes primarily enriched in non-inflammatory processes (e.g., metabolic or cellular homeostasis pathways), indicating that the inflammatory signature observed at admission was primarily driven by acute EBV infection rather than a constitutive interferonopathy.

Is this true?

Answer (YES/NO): NO